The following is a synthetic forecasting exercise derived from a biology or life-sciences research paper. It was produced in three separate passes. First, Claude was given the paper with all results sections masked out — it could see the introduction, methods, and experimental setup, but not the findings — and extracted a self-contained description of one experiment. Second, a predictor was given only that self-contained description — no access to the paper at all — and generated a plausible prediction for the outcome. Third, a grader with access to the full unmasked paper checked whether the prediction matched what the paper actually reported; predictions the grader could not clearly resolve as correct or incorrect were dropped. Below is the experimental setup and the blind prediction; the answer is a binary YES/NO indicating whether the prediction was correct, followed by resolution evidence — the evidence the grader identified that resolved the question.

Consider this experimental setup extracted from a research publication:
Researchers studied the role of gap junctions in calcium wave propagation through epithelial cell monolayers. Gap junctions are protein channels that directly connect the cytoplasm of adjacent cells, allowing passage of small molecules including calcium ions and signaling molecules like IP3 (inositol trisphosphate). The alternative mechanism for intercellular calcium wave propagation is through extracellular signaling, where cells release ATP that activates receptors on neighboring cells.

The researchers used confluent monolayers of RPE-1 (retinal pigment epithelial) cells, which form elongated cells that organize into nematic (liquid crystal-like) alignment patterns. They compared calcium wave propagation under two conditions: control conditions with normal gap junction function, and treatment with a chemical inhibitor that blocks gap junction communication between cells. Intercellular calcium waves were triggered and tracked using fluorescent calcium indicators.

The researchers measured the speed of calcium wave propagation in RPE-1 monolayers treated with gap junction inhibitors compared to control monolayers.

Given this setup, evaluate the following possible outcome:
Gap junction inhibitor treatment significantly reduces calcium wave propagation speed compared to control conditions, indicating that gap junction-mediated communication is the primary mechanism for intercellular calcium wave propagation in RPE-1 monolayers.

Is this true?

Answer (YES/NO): YES